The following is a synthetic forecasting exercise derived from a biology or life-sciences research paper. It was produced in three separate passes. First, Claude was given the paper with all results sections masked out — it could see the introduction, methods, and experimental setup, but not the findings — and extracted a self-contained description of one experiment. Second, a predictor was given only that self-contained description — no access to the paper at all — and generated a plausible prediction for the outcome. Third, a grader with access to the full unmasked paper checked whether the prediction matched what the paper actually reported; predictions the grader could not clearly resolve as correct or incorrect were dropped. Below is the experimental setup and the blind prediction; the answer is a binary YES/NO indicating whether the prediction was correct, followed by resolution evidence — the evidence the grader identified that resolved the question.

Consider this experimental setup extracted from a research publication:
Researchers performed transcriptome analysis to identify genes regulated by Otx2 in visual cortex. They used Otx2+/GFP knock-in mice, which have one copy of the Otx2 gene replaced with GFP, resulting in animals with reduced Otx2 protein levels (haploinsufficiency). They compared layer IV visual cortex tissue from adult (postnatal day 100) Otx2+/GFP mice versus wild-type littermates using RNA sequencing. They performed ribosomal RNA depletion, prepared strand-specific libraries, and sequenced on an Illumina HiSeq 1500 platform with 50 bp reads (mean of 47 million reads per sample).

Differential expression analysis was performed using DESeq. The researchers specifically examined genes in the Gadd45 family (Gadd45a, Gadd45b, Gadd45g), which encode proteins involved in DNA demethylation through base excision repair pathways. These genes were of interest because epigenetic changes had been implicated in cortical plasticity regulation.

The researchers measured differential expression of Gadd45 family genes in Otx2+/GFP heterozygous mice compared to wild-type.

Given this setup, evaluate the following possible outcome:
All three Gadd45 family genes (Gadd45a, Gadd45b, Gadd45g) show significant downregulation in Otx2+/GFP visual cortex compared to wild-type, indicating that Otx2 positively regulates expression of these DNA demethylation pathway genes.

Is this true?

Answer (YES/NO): NO